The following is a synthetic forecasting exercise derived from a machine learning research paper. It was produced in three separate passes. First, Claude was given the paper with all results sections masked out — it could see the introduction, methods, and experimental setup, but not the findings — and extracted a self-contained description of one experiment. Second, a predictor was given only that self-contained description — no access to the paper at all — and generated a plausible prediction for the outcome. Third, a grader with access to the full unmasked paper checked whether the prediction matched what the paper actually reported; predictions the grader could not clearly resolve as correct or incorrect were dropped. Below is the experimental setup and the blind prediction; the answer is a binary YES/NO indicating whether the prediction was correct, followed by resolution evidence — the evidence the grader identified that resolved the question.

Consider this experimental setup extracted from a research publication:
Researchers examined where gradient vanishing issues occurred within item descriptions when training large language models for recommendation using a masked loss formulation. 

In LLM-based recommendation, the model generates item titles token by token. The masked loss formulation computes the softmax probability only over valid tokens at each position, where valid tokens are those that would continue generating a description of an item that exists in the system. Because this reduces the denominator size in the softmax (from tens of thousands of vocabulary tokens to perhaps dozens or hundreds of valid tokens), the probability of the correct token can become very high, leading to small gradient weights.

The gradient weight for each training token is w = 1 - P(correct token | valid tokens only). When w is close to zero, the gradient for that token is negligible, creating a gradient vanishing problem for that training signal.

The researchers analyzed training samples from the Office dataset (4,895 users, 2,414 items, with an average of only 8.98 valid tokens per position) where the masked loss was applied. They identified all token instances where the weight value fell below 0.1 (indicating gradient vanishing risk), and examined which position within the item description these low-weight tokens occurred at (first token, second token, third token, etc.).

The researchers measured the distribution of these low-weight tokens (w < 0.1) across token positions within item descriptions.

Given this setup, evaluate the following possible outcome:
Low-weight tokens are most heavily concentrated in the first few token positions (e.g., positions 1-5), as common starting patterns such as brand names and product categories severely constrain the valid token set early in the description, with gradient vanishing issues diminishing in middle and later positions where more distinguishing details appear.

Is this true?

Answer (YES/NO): YES